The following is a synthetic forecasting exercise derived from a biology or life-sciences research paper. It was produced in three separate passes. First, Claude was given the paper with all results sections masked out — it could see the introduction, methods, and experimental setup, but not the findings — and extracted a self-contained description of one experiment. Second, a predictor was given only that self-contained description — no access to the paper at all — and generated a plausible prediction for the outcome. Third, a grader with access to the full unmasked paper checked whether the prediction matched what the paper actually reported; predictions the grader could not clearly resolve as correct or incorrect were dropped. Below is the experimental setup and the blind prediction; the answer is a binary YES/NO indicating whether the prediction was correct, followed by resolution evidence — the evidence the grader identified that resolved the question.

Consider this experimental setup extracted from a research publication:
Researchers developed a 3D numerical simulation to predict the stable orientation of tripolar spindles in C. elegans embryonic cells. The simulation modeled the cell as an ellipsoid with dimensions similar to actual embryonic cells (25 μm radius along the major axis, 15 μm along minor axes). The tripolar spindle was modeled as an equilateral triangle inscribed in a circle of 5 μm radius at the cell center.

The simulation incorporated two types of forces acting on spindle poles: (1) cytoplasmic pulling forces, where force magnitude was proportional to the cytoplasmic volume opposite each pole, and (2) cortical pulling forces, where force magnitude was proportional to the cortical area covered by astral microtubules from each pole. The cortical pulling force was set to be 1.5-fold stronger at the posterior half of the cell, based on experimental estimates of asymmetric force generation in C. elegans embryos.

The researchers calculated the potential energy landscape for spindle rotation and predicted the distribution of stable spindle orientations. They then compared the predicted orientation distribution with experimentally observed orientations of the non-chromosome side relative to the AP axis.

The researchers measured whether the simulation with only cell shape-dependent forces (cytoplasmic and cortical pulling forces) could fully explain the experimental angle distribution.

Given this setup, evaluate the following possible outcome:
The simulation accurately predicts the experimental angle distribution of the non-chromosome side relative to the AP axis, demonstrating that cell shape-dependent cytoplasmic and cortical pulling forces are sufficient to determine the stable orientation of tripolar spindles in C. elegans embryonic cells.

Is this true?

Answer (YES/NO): NO